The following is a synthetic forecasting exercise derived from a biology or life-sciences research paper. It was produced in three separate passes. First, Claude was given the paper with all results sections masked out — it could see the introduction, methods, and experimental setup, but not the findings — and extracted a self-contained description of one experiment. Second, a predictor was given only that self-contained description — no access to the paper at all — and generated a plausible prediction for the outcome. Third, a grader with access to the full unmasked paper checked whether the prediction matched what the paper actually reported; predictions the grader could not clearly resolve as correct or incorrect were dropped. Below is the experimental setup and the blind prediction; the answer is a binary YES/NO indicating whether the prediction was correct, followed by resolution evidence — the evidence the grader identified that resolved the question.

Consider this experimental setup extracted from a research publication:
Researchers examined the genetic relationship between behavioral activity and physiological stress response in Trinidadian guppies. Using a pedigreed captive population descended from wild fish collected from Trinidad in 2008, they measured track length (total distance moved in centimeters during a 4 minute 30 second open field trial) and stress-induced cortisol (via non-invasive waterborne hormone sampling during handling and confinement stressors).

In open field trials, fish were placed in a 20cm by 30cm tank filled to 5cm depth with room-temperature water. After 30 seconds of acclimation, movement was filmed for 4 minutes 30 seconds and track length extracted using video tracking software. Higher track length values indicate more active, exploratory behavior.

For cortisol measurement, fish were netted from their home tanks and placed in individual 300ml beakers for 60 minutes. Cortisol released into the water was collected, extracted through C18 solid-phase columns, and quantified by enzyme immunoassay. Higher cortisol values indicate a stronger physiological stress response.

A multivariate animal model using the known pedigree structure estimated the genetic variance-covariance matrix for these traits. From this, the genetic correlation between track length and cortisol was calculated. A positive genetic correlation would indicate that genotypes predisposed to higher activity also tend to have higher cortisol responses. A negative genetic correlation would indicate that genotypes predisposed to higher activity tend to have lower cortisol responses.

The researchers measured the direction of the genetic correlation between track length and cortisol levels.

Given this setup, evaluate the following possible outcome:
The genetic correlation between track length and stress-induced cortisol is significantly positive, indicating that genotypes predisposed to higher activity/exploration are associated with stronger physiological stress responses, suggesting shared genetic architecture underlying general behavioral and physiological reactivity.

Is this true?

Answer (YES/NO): NO